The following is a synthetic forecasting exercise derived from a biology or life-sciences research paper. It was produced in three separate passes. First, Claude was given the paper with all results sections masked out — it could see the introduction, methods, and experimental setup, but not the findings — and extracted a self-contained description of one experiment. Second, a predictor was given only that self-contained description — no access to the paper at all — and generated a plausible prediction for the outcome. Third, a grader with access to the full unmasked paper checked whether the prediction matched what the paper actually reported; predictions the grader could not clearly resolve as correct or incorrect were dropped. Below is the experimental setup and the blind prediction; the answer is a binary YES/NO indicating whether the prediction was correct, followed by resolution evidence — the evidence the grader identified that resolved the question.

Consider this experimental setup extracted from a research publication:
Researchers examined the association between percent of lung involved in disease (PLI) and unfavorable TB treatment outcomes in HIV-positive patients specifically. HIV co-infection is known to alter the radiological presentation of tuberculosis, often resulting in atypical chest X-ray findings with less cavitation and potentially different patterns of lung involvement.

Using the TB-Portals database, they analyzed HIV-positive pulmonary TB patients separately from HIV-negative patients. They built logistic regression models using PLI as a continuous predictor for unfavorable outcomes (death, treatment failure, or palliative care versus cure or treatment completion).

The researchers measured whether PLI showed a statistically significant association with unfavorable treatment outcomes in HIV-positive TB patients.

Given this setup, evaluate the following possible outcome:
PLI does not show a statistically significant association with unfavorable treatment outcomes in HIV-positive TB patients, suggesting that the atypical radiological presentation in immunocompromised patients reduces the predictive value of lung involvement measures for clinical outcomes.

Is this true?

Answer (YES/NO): NO